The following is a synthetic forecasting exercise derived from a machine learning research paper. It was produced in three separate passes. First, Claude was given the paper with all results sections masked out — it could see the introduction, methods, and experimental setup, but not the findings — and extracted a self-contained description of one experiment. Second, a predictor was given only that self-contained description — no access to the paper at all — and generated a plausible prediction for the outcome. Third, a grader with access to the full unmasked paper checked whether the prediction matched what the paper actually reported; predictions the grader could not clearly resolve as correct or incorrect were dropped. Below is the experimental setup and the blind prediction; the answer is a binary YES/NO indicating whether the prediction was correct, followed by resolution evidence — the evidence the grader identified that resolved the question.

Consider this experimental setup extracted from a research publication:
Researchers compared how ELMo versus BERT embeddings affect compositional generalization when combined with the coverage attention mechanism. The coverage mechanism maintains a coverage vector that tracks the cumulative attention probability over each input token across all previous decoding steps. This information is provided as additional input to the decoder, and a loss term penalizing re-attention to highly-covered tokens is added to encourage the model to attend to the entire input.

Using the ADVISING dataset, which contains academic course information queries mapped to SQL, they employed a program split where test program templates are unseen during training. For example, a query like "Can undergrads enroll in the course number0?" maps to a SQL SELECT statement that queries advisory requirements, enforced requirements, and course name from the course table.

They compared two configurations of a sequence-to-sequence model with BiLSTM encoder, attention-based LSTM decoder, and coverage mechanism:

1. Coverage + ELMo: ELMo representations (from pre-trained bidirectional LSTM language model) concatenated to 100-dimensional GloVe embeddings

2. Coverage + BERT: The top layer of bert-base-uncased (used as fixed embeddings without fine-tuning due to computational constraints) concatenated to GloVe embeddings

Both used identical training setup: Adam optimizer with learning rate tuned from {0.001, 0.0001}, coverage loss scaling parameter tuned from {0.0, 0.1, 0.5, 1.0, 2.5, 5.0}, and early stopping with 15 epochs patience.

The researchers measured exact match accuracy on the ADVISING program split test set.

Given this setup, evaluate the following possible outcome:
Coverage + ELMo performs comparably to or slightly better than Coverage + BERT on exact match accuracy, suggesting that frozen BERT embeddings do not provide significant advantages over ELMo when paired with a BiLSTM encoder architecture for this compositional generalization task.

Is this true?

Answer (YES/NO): YES